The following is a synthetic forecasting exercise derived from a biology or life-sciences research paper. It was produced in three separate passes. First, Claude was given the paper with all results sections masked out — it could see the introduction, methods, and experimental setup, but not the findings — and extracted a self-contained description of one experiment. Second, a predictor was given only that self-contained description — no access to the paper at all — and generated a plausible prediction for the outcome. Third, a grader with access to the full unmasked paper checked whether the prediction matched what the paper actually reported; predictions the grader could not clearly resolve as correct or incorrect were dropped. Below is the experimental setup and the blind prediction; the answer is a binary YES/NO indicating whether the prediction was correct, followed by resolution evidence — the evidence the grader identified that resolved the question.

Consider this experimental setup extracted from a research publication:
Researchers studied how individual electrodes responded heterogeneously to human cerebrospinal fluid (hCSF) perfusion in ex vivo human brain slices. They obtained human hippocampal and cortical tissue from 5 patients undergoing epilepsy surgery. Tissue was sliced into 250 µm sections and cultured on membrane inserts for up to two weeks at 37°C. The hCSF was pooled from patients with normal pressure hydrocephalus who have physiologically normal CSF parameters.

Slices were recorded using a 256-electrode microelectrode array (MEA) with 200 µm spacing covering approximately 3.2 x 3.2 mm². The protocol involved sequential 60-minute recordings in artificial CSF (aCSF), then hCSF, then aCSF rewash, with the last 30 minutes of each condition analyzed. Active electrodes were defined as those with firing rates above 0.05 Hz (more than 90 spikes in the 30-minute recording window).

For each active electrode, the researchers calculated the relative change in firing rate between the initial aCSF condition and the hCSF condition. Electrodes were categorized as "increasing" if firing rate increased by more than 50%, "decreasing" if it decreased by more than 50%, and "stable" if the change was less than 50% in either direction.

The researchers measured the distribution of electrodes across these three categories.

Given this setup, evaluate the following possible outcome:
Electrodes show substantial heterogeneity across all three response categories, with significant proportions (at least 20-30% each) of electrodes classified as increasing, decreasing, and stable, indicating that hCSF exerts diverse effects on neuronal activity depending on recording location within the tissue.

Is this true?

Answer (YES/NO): NO